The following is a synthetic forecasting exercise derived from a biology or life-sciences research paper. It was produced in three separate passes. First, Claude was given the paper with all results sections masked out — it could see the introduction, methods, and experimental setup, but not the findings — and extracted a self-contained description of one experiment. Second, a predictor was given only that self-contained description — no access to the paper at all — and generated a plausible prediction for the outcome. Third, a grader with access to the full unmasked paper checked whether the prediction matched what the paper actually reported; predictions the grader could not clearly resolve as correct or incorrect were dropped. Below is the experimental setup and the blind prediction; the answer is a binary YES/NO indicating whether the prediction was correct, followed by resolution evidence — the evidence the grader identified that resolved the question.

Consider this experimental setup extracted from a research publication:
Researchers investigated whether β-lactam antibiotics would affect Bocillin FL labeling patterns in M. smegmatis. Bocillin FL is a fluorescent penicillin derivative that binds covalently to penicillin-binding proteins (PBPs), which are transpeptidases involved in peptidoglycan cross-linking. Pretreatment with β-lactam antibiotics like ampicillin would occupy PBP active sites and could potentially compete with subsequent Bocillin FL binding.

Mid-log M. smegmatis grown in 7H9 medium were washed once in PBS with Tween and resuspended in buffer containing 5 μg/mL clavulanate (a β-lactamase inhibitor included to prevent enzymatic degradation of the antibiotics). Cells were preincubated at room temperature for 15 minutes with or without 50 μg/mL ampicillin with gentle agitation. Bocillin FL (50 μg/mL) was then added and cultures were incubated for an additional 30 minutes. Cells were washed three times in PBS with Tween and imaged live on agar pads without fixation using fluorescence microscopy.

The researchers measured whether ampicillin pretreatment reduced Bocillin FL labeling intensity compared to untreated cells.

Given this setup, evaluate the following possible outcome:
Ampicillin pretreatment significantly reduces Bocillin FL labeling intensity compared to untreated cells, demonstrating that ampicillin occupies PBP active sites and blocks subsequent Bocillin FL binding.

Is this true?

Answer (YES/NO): YES